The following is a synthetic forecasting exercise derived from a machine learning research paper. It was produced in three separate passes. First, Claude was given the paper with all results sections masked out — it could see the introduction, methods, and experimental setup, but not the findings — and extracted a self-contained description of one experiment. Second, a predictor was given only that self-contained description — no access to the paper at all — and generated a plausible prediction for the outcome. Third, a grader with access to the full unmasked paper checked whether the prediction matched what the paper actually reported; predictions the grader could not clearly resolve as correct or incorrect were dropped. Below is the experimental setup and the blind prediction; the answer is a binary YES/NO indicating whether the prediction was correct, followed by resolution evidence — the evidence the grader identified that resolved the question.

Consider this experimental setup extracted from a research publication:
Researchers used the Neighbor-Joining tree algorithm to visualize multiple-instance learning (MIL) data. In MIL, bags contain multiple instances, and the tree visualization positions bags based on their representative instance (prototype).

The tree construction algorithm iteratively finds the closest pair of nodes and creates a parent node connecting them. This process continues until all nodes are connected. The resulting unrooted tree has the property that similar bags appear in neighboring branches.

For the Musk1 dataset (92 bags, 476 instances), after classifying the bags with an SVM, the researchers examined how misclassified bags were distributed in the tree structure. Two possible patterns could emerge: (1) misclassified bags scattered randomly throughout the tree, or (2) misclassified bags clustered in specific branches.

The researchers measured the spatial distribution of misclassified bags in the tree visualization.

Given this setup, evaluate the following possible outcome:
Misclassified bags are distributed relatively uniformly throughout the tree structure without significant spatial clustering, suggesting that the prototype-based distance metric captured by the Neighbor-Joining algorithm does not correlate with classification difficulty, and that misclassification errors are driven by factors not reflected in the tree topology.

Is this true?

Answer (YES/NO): NO